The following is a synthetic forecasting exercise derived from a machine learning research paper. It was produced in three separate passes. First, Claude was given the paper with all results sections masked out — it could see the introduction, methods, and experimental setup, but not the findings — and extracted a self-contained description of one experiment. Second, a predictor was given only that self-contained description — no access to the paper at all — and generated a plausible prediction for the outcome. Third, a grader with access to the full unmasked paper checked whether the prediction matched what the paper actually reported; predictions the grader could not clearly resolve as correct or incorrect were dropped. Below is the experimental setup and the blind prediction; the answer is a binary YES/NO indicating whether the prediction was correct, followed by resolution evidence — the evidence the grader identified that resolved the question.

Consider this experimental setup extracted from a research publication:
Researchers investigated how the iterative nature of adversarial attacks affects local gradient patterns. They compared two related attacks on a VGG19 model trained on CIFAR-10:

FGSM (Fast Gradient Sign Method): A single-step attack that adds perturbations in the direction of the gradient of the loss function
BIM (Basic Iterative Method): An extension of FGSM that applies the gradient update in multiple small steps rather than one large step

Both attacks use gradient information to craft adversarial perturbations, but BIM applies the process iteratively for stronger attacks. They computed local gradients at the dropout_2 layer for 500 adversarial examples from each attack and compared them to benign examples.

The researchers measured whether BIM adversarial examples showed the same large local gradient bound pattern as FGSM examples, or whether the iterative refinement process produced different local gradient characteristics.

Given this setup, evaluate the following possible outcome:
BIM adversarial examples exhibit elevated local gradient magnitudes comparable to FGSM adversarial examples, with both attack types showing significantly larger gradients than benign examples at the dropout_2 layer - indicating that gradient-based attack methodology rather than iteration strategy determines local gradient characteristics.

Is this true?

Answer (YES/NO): YES